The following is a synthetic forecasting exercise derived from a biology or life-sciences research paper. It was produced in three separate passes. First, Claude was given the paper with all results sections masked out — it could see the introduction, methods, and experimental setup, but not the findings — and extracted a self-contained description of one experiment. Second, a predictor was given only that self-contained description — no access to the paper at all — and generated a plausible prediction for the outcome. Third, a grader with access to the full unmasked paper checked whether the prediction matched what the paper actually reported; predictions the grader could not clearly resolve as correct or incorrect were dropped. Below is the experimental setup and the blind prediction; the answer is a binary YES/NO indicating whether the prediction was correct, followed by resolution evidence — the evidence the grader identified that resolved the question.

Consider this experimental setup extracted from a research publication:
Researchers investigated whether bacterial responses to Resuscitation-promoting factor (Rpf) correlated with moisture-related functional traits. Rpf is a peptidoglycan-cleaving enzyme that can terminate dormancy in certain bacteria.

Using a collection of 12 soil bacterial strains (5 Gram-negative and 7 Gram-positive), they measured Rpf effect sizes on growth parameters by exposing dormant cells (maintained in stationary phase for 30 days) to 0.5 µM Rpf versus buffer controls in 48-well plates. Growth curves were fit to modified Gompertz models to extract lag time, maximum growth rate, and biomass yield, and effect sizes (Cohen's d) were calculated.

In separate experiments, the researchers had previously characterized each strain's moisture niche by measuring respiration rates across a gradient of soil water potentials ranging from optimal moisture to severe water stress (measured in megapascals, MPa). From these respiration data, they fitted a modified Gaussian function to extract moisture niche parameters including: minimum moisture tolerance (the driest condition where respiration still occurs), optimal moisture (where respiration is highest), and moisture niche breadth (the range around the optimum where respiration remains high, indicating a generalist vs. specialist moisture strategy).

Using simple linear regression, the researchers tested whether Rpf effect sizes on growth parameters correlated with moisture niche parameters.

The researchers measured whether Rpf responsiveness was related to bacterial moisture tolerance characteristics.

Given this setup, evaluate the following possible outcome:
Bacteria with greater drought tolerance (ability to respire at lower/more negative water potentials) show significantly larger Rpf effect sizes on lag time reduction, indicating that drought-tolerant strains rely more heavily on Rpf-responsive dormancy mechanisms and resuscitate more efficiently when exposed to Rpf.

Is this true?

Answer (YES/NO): NO